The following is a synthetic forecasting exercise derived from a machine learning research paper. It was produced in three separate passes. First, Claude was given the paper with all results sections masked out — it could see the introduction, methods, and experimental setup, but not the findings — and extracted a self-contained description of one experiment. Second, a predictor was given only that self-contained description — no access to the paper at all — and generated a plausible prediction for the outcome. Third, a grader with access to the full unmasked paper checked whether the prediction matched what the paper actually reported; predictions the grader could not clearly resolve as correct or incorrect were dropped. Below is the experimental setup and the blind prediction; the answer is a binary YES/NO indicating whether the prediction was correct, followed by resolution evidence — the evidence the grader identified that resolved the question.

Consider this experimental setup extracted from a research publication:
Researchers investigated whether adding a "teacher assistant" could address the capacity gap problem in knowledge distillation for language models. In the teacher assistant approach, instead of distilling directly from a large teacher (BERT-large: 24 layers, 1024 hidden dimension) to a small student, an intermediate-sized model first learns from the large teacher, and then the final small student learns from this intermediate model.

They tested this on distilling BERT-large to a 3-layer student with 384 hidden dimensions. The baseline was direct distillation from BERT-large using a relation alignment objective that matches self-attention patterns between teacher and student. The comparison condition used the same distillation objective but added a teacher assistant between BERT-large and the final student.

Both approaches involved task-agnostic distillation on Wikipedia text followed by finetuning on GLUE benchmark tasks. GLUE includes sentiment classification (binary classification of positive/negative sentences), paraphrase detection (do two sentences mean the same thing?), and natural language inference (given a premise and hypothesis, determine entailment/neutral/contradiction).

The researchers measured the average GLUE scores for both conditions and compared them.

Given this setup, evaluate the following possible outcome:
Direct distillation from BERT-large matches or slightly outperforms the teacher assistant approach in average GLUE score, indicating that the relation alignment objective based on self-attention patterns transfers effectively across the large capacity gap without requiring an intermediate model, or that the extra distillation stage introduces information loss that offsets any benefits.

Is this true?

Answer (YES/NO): NO